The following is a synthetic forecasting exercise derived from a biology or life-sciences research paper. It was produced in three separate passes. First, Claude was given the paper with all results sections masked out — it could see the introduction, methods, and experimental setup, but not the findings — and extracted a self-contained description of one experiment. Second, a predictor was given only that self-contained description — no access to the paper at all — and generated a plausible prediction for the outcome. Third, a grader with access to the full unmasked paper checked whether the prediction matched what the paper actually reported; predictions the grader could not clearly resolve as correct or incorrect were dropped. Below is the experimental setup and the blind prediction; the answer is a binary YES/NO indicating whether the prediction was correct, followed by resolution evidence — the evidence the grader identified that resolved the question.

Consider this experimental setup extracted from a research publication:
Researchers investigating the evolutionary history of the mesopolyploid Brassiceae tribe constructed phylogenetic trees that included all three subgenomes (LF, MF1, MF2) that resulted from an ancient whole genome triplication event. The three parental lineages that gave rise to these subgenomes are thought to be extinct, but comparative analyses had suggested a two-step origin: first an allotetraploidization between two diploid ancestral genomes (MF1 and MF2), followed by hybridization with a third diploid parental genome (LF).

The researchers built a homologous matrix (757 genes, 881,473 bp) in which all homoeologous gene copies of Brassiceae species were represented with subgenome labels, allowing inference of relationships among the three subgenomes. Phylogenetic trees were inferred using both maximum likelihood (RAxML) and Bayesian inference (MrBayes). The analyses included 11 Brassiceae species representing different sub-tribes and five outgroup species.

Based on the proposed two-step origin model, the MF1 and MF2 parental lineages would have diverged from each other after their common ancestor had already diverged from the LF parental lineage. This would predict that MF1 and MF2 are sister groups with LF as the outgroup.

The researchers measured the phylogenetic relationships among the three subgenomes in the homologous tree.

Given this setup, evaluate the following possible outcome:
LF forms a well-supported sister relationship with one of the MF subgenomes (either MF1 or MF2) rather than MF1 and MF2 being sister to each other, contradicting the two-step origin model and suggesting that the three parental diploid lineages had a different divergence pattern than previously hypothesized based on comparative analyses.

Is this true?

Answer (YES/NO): NO